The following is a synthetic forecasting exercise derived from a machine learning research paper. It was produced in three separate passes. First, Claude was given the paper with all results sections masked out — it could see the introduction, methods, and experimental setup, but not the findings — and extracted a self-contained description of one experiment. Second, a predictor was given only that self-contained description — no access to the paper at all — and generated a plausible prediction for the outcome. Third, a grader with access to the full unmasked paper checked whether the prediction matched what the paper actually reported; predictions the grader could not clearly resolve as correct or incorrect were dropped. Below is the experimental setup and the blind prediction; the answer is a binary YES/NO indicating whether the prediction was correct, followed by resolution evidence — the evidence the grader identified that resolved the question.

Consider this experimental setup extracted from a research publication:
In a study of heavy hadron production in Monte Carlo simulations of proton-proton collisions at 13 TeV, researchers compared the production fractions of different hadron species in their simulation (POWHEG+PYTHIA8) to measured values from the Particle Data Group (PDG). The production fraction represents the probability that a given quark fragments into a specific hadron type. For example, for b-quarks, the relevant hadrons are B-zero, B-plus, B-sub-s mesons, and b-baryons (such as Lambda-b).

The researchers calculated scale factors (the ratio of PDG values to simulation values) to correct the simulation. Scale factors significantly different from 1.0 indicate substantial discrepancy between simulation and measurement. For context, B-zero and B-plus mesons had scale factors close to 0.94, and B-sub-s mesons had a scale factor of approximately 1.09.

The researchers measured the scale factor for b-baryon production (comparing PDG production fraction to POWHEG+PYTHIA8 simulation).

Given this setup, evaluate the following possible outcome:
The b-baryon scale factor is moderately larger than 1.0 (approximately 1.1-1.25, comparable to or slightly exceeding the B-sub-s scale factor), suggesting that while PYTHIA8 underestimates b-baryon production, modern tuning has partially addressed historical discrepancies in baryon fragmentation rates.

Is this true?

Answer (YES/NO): NO